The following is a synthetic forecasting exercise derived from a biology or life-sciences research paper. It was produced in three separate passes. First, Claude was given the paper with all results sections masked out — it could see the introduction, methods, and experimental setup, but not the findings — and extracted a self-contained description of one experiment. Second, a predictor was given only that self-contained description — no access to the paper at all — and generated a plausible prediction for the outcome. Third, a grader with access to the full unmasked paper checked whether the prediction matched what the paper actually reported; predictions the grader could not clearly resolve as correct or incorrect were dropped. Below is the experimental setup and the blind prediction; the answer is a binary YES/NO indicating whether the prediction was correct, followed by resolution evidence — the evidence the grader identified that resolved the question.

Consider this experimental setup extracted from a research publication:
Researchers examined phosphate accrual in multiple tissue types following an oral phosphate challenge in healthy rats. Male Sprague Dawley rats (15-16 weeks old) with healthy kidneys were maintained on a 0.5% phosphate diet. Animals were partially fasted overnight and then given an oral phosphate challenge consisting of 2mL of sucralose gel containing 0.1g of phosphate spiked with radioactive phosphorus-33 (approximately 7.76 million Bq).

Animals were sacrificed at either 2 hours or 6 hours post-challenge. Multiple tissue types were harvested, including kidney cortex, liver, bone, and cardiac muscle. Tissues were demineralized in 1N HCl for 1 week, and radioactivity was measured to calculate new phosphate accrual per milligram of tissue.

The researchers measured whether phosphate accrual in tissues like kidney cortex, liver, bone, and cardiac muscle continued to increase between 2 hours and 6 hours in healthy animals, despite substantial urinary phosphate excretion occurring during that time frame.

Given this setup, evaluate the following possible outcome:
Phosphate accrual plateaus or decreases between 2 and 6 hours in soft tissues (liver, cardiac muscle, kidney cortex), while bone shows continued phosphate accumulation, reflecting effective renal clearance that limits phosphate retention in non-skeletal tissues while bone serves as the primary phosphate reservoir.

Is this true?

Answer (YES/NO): NO